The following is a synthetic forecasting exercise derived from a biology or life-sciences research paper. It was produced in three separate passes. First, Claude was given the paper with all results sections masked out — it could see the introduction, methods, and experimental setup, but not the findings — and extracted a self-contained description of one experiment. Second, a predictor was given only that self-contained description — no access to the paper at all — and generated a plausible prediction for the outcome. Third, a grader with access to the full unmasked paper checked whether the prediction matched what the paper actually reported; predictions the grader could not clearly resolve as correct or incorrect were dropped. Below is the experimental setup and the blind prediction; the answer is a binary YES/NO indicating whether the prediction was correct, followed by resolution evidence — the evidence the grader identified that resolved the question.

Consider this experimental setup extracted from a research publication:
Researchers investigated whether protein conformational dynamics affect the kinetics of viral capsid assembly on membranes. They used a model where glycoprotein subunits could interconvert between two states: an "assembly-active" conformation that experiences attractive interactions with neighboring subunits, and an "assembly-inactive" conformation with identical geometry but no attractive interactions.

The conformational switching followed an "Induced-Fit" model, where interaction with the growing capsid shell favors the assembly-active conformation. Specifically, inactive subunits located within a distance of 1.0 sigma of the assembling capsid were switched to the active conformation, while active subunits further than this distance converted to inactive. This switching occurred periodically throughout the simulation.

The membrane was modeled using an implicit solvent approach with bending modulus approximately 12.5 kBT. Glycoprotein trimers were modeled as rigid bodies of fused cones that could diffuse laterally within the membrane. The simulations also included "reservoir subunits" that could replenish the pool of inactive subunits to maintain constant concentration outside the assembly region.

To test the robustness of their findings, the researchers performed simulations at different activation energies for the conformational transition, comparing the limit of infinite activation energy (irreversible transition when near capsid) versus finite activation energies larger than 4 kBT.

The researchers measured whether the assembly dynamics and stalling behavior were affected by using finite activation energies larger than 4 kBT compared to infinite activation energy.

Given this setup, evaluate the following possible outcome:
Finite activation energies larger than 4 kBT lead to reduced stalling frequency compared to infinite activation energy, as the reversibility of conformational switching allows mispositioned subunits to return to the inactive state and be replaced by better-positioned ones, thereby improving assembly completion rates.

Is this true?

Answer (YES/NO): NO